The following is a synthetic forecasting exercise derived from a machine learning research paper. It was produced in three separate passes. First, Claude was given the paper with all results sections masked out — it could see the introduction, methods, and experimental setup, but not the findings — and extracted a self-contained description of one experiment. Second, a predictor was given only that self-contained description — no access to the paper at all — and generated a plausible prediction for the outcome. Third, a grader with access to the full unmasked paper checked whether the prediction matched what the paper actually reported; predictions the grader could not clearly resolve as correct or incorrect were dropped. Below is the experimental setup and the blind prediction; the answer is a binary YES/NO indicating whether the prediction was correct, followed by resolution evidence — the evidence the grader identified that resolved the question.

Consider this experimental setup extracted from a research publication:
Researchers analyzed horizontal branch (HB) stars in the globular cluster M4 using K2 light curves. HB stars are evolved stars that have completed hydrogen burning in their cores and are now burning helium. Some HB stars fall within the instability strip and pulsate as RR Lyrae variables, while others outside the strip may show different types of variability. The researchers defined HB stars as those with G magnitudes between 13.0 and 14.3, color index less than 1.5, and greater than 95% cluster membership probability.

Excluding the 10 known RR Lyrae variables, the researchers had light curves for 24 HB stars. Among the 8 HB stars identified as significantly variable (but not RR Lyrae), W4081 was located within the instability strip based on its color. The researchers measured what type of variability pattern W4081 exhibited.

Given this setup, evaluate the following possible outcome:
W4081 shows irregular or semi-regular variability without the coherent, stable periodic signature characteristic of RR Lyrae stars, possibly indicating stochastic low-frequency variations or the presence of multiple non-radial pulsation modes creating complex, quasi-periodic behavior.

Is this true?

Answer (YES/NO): NO